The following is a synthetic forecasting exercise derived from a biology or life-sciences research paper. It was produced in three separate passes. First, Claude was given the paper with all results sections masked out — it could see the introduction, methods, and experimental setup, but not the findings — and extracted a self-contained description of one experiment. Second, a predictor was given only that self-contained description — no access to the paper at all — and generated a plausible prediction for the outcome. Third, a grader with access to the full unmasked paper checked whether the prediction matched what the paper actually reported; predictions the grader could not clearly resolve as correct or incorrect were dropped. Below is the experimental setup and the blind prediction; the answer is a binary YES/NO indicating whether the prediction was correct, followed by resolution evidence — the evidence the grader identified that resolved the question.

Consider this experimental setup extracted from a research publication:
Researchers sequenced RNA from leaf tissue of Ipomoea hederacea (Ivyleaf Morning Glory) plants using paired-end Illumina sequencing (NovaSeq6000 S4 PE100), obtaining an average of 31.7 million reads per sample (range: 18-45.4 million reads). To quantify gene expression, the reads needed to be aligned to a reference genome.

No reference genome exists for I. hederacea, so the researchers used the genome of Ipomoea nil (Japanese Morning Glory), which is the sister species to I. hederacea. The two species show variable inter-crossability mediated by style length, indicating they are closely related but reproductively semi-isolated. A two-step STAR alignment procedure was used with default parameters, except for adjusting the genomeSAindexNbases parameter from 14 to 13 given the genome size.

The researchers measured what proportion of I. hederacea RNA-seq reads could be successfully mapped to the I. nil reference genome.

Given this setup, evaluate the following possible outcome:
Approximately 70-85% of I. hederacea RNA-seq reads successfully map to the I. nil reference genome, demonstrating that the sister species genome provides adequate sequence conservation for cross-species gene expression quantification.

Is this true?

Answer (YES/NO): NO